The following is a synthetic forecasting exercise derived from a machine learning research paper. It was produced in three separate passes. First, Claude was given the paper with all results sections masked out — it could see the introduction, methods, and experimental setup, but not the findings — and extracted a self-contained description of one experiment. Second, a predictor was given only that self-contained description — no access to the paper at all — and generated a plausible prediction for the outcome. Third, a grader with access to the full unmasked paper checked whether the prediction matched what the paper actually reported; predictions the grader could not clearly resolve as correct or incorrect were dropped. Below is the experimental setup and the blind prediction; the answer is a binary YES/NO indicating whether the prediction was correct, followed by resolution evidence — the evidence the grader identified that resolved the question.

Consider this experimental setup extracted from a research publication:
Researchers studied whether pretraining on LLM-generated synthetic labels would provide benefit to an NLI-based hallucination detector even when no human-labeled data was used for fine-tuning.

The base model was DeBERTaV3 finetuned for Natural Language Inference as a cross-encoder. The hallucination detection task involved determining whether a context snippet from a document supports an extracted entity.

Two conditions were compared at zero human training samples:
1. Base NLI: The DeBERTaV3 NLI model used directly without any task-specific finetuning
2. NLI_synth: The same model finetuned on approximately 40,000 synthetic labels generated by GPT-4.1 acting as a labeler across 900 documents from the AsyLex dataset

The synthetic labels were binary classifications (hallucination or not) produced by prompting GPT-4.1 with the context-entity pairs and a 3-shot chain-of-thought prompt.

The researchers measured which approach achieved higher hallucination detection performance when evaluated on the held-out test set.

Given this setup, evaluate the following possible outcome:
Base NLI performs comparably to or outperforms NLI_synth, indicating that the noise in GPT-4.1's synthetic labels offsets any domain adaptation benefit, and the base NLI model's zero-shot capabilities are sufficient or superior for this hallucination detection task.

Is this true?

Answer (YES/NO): NO